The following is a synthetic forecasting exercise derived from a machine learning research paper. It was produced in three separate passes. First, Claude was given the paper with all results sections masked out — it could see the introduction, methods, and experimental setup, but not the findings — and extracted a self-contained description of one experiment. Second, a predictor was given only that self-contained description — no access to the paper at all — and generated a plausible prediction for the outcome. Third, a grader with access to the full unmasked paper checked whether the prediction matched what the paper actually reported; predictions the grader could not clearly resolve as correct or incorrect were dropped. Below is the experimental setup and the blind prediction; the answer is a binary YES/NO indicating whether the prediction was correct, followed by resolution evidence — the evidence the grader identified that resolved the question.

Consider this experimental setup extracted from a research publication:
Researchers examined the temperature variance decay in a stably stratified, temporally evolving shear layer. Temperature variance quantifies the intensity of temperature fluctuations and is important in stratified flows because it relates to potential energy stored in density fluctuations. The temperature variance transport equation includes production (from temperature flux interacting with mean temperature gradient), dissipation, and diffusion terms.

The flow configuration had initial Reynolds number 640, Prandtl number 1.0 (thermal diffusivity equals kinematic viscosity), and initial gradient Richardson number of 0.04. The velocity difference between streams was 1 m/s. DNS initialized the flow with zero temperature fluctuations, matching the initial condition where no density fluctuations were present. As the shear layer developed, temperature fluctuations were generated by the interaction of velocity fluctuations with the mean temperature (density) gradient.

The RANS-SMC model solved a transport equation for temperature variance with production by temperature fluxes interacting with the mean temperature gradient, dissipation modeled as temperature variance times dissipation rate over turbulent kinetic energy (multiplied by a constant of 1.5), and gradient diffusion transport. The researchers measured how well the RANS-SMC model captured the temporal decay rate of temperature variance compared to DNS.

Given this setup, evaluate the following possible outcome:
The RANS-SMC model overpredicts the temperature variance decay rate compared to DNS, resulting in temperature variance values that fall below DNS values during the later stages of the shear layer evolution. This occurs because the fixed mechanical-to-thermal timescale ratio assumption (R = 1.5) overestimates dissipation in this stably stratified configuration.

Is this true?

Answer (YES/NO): NO